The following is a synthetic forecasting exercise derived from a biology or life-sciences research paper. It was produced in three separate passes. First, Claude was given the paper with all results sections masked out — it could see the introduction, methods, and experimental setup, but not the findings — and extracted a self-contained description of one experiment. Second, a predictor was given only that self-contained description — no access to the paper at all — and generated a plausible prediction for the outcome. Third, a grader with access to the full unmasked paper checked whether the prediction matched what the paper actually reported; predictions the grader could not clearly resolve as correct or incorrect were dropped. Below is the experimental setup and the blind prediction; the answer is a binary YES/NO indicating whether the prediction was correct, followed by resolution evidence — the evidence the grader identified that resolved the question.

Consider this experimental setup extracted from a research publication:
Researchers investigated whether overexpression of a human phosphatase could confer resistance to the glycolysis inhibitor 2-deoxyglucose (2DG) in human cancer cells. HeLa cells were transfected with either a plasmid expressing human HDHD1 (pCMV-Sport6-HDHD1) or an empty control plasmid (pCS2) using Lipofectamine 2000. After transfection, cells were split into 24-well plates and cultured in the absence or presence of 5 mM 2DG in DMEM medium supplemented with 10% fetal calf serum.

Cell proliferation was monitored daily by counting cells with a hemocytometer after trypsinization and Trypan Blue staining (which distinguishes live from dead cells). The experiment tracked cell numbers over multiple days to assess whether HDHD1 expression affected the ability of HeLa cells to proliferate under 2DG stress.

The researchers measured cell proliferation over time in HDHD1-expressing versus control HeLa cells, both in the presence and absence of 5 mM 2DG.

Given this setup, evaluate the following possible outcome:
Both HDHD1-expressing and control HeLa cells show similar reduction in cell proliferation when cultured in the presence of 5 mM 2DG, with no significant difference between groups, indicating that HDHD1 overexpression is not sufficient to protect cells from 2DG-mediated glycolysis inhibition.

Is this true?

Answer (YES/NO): NO